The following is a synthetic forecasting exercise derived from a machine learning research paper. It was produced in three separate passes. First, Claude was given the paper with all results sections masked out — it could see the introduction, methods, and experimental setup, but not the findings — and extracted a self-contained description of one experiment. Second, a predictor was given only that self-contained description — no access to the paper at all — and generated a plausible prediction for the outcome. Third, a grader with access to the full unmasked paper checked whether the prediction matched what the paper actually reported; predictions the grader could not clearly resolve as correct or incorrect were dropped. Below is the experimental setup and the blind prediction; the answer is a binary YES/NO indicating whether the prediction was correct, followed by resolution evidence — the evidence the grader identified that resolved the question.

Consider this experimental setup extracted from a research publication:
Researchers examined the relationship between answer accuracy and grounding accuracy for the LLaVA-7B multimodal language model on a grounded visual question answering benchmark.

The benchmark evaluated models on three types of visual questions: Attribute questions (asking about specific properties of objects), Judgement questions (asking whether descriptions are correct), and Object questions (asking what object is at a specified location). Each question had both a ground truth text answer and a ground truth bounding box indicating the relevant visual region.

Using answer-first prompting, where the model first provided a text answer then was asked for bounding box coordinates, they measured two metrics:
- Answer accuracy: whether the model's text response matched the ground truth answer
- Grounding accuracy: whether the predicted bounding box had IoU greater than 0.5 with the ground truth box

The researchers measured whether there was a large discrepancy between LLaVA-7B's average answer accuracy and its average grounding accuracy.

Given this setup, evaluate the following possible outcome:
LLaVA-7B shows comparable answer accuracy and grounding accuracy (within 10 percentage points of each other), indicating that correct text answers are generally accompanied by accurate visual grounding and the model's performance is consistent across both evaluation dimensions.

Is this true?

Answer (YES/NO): NO